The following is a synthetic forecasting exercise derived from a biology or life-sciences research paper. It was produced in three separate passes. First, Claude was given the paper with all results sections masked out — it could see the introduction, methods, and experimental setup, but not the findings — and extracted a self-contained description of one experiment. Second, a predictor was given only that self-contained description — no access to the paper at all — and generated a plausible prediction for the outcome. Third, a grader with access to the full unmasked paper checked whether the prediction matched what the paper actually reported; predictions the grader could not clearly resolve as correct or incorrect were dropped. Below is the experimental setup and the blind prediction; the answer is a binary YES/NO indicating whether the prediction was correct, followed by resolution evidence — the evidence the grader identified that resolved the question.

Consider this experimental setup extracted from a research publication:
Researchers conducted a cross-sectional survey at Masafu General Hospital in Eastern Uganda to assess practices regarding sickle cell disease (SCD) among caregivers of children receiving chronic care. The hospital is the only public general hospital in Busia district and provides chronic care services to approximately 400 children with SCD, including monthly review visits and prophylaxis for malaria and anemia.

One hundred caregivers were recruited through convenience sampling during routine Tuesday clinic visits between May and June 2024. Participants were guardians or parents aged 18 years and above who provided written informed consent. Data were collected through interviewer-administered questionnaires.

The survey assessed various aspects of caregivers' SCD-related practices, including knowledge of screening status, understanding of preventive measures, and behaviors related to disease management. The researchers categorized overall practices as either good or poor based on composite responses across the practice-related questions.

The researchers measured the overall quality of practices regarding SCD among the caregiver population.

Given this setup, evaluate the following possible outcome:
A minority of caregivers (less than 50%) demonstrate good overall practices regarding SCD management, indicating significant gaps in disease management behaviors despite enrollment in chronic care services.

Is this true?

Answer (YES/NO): YES